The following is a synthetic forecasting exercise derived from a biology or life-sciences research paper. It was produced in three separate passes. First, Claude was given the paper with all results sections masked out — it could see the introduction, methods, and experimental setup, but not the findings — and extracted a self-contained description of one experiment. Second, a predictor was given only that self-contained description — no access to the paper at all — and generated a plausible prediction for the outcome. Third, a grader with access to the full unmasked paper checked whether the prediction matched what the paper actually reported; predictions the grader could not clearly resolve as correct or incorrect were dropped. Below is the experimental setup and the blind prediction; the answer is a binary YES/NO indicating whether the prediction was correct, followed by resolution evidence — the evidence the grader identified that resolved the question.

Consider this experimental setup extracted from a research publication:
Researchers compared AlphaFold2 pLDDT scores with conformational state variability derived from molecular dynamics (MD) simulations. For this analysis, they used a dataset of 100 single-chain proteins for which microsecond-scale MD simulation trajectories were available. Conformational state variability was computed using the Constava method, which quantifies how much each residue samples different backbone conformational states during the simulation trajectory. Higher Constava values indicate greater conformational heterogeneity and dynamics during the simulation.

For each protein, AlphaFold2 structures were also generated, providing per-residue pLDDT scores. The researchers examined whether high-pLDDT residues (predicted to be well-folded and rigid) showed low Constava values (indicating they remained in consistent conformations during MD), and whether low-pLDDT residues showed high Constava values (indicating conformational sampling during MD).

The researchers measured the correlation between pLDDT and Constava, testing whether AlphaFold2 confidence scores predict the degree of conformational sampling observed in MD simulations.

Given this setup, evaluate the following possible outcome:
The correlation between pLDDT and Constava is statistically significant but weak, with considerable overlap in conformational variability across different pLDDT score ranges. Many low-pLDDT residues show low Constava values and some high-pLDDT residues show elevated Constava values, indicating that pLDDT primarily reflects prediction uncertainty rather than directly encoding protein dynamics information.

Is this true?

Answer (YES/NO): NO